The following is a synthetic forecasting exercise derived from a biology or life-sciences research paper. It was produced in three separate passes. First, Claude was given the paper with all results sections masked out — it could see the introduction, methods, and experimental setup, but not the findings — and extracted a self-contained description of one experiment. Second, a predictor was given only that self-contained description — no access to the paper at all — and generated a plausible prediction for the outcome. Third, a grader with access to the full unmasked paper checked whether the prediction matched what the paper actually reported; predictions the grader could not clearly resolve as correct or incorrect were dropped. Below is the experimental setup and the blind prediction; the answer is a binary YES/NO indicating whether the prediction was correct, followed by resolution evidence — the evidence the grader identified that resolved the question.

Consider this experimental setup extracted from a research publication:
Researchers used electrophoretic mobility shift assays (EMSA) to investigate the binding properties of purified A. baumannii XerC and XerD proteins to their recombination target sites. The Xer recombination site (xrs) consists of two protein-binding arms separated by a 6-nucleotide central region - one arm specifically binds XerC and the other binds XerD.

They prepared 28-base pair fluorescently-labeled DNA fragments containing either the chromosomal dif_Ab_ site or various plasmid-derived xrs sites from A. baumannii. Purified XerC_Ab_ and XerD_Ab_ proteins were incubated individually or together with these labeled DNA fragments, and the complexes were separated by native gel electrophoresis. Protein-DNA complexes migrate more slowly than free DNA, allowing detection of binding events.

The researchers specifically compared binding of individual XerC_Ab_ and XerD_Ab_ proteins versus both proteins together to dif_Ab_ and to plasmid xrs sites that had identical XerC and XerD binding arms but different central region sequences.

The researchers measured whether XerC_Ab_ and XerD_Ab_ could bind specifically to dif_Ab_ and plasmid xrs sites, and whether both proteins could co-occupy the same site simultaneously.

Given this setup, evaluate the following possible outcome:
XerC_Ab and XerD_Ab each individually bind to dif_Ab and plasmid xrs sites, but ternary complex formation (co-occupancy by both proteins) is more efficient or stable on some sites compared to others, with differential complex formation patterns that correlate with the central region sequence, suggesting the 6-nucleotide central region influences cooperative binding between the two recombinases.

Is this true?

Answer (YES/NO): NO